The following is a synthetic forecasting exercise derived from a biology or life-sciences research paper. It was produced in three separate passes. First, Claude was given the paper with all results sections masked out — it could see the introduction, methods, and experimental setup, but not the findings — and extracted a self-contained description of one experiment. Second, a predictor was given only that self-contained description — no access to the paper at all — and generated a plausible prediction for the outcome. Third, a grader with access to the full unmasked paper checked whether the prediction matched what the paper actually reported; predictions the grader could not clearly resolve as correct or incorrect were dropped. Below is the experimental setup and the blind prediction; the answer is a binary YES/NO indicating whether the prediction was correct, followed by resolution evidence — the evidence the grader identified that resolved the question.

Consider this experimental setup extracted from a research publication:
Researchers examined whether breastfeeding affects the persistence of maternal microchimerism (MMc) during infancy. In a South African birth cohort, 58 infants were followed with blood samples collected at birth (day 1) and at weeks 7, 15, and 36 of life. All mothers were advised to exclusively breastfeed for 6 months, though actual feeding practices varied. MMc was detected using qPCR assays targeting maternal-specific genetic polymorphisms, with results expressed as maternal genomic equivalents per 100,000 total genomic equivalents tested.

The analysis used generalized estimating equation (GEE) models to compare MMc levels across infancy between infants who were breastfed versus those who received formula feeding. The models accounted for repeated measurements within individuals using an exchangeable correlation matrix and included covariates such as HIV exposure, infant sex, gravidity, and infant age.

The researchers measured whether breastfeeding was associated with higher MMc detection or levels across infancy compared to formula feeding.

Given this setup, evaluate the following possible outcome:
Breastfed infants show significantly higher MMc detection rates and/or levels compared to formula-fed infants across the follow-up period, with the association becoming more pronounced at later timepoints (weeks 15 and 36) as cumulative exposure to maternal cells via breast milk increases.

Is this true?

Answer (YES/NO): NO